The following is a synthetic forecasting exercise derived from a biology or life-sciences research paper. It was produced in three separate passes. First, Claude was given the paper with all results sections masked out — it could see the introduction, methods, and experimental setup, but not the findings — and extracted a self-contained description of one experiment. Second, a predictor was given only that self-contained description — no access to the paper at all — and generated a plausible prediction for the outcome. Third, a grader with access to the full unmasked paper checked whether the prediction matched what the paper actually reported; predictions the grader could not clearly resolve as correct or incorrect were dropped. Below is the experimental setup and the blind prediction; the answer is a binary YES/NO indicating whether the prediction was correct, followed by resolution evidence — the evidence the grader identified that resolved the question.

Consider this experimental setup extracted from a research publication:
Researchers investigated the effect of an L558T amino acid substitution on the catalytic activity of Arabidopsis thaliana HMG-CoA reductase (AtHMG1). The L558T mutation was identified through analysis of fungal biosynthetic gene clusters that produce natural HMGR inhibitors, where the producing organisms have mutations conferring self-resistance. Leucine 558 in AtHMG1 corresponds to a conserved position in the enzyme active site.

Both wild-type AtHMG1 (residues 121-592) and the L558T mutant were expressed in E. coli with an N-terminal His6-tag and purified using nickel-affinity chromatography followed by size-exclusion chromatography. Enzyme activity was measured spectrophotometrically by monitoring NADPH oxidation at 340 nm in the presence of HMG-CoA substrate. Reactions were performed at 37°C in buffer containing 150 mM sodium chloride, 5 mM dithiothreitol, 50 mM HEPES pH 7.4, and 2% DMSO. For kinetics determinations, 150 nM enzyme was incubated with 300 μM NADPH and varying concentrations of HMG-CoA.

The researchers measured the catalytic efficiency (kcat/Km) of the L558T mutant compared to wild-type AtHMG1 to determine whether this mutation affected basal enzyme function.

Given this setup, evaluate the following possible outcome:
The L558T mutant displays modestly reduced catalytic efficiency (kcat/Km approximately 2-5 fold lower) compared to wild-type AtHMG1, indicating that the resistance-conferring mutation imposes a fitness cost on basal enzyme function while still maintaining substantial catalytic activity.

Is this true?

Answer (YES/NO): NO